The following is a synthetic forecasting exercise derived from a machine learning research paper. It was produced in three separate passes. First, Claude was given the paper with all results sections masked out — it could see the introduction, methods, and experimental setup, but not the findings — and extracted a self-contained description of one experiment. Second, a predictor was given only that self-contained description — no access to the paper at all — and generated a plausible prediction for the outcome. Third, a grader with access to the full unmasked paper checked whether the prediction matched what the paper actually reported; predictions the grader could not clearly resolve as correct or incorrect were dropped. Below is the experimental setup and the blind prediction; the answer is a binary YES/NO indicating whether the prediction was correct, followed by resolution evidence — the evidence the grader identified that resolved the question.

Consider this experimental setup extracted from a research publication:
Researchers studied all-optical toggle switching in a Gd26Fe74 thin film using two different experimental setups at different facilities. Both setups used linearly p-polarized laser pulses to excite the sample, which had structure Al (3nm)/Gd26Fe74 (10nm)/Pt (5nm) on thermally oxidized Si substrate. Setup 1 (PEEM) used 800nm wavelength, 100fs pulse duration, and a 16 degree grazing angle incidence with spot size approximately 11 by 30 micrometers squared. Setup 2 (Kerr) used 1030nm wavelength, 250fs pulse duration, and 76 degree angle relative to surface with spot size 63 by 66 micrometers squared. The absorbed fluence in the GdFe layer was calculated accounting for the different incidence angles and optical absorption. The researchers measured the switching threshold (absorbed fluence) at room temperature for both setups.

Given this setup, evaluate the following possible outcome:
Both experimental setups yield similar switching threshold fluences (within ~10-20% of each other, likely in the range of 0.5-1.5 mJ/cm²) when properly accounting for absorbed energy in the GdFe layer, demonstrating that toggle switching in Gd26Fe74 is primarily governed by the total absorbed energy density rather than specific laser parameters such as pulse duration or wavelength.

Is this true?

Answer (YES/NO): NO